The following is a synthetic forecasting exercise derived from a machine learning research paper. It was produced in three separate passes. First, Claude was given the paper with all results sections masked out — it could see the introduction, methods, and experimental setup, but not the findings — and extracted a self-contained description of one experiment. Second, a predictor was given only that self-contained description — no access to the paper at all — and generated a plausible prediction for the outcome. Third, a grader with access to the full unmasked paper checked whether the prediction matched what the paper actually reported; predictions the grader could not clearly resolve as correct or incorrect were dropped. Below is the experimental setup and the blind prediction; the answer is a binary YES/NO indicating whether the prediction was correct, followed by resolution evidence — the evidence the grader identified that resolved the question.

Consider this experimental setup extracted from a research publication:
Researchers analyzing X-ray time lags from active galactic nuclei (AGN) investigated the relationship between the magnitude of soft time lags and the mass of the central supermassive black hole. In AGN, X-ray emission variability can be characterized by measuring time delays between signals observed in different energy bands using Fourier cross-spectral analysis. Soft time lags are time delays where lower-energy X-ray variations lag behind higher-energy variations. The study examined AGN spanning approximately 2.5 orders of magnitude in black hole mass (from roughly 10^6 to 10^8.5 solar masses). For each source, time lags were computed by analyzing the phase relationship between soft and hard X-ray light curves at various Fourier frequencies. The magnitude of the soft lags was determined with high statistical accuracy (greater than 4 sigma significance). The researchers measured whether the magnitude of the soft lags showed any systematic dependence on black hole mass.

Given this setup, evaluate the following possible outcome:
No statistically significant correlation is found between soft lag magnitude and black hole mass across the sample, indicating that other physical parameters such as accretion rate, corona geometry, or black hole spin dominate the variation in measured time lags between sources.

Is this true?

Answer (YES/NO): NO